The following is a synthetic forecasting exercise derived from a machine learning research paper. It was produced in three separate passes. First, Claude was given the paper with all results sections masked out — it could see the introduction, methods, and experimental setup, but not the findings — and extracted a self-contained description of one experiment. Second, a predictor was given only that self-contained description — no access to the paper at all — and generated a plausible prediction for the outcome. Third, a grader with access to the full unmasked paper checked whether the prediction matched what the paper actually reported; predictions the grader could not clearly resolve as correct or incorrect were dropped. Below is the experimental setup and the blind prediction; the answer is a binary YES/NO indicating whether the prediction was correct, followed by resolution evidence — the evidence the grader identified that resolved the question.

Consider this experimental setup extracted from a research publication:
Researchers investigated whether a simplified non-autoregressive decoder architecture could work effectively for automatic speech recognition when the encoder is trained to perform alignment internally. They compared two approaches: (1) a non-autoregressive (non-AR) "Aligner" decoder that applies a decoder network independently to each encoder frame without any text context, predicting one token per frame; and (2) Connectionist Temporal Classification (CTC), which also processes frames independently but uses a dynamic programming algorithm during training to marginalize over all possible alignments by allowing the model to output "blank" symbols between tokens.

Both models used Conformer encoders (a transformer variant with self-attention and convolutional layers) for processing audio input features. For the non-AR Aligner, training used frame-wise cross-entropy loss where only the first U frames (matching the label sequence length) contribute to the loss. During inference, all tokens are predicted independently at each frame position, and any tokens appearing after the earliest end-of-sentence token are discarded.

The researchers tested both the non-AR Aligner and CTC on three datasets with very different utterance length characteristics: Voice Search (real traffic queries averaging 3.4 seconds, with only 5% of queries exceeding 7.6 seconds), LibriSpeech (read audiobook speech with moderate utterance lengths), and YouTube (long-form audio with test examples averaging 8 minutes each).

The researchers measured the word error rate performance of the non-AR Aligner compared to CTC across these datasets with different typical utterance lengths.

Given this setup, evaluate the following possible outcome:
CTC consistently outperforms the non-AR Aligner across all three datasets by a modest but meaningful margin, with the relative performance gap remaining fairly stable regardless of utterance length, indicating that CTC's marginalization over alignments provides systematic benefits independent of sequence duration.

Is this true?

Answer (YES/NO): NO